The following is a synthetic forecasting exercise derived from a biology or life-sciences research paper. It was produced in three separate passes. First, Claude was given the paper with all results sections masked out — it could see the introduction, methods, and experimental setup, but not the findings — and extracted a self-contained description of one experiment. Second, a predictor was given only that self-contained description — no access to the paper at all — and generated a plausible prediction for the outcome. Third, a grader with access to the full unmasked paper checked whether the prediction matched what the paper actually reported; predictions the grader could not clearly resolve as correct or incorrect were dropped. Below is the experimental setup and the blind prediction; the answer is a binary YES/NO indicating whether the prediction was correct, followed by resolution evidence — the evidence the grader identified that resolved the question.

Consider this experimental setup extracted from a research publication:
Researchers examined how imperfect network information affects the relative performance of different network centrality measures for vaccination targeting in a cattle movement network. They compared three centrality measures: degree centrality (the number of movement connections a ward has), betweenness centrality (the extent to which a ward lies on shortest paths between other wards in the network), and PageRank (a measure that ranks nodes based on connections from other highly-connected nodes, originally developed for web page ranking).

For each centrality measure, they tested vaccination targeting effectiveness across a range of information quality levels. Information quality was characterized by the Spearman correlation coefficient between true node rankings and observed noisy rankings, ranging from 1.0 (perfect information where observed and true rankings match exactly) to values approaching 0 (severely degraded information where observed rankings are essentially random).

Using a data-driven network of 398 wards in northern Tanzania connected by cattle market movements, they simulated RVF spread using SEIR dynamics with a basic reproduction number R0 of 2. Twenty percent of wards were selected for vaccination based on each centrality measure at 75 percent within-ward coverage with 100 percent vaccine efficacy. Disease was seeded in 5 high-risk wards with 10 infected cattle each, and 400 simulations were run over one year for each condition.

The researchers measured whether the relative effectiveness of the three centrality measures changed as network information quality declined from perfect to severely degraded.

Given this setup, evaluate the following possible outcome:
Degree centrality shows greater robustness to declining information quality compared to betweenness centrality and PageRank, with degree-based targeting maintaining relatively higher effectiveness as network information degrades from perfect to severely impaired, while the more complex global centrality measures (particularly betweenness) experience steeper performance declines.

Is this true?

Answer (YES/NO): NO